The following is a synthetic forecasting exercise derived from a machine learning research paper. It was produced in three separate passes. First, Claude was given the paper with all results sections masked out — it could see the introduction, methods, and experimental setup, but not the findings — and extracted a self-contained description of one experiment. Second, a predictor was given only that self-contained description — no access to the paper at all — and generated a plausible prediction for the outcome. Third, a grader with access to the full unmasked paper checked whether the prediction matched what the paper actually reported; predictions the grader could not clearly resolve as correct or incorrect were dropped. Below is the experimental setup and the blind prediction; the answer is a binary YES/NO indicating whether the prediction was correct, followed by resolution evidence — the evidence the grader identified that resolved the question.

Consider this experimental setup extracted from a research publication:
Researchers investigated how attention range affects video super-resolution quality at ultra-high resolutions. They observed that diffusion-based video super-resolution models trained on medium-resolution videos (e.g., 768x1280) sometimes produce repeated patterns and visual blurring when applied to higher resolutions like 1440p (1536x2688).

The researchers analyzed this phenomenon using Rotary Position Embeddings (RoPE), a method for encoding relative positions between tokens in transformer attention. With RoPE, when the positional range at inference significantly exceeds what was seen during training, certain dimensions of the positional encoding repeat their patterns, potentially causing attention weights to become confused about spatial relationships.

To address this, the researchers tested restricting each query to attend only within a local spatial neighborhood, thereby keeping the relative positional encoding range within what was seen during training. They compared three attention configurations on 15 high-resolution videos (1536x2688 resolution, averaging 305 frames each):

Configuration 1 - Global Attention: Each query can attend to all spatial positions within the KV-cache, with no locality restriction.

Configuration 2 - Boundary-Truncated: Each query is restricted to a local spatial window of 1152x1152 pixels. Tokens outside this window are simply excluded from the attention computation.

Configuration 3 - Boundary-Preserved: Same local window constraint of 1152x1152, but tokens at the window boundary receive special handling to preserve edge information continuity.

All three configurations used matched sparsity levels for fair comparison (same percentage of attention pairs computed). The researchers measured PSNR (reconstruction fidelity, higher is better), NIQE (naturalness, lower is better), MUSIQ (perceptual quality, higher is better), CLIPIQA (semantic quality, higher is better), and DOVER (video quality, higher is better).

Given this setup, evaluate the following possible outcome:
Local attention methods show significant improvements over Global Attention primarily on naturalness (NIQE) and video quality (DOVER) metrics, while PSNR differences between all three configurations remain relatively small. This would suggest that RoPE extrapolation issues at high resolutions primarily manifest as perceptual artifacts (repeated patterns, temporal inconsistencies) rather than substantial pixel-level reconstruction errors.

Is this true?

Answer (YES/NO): NO